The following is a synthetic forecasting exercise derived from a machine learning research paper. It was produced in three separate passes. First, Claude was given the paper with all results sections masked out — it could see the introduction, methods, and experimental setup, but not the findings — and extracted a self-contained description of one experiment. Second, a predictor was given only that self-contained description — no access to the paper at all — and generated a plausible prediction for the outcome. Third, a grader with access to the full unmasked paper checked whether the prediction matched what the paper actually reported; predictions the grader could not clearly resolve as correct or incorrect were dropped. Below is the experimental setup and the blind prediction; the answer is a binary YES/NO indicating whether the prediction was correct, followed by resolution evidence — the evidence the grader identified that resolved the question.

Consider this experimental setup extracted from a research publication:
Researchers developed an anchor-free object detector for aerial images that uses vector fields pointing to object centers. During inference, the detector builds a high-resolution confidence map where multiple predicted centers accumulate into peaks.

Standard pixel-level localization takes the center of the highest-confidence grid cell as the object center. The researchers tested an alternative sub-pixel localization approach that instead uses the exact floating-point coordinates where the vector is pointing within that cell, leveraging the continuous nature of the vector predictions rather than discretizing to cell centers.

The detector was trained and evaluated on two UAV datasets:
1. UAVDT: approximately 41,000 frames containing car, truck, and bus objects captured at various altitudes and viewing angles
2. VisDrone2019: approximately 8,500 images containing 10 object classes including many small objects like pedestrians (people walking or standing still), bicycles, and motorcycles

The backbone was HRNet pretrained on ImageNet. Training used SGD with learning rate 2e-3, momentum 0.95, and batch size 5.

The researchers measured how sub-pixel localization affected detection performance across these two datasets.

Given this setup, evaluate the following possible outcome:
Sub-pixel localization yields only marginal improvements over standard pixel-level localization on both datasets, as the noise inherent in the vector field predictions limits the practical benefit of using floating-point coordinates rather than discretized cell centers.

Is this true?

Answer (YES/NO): NO